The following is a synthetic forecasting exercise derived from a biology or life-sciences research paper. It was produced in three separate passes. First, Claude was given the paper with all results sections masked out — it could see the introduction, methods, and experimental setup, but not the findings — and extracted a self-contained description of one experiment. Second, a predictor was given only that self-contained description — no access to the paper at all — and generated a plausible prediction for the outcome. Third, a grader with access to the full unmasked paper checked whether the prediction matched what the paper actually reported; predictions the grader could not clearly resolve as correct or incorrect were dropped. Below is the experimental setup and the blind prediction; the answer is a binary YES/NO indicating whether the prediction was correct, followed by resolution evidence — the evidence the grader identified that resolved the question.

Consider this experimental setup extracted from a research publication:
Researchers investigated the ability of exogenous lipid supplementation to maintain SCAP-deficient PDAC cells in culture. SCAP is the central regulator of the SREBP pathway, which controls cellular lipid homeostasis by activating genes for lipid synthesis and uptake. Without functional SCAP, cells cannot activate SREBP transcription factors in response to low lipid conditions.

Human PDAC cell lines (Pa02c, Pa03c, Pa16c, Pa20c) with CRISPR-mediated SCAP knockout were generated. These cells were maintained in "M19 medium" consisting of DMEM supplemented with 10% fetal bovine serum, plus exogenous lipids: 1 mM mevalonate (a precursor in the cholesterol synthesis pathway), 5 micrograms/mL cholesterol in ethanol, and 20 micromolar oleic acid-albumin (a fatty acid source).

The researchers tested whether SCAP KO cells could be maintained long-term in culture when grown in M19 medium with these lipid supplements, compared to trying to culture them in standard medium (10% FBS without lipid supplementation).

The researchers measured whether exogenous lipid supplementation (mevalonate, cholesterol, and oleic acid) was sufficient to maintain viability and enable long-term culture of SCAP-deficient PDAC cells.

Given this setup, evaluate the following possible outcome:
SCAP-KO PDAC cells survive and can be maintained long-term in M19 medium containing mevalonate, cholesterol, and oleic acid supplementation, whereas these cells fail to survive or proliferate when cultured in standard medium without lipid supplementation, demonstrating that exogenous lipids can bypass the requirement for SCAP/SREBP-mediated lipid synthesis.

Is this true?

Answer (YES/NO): YES